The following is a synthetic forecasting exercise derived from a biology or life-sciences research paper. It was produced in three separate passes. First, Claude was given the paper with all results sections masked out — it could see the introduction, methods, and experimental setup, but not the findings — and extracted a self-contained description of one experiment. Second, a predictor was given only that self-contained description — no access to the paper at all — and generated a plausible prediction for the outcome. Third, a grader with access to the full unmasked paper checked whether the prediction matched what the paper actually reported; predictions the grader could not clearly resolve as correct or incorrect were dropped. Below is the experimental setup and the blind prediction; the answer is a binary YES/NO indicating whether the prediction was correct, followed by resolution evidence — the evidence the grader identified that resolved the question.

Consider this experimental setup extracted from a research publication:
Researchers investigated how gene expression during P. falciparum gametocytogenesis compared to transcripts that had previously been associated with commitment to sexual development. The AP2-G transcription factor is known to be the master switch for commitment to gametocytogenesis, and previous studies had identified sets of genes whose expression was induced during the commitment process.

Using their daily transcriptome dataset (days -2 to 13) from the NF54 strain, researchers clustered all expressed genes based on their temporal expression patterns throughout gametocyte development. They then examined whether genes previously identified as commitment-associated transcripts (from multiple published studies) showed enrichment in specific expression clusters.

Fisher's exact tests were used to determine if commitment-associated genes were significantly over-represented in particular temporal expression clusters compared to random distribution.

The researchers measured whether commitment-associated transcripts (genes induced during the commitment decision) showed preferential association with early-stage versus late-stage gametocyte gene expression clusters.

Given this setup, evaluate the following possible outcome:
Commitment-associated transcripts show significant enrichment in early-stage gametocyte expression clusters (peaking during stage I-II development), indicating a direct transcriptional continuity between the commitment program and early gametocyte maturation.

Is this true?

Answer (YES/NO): NO